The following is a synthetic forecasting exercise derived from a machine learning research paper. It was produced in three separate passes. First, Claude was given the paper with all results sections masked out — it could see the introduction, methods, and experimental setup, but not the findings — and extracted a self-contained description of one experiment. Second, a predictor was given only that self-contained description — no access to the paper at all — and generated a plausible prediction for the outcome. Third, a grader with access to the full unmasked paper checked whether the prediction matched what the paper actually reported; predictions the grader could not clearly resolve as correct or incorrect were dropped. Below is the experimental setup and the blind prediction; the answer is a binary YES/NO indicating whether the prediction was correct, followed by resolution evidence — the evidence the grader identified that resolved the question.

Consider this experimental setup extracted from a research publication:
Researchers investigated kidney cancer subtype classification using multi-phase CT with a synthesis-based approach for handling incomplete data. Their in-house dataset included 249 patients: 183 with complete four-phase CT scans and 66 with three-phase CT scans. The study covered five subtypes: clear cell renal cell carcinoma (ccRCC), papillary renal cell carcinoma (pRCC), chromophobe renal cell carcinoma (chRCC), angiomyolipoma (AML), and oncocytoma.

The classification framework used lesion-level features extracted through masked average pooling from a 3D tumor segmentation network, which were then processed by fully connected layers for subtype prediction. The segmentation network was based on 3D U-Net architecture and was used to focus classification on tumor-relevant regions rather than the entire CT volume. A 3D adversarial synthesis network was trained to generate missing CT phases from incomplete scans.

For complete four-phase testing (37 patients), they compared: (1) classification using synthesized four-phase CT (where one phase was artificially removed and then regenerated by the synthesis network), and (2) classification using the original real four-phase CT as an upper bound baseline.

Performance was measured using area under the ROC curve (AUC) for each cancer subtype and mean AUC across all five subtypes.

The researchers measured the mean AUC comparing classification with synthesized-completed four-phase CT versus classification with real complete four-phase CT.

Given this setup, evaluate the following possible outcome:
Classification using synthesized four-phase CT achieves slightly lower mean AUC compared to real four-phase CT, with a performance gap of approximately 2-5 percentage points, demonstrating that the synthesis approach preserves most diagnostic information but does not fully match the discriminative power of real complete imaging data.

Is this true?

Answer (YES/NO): NO